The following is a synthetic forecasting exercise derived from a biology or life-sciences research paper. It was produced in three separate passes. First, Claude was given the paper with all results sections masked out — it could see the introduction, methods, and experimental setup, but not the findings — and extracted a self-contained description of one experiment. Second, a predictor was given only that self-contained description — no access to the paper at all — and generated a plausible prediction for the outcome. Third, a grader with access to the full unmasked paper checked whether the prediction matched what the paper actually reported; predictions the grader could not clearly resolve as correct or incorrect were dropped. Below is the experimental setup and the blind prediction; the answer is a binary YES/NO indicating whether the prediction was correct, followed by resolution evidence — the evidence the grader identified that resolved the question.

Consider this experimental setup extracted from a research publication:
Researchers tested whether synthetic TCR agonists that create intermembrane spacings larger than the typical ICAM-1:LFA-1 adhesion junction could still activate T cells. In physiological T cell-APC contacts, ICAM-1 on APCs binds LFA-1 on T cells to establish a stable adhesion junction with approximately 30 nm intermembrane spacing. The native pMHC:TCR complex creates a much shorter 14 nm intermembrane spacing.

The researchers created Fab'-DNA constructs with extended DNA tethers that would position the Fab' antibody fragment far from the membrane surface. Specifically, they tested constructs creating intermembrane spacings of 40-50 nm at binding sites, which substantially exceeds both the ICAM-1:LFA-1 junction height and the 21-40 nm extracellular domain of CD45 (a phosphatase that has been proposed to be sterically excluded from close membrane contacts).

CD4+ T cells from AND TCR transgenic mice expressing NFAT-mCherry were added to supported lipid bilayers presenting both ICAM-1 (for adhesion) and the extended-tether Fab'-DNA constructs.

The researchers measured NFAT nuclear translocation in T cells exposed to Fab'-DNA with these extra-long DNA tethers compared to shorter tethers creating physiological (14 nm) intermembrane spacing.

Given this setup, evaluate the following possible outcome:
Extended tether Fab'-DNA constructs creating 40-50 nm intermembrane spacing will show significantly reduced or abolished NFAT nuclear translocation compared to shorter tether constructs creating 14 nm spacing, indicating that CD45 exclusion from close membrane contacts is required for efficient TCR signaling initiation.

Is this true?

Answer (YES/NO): YES